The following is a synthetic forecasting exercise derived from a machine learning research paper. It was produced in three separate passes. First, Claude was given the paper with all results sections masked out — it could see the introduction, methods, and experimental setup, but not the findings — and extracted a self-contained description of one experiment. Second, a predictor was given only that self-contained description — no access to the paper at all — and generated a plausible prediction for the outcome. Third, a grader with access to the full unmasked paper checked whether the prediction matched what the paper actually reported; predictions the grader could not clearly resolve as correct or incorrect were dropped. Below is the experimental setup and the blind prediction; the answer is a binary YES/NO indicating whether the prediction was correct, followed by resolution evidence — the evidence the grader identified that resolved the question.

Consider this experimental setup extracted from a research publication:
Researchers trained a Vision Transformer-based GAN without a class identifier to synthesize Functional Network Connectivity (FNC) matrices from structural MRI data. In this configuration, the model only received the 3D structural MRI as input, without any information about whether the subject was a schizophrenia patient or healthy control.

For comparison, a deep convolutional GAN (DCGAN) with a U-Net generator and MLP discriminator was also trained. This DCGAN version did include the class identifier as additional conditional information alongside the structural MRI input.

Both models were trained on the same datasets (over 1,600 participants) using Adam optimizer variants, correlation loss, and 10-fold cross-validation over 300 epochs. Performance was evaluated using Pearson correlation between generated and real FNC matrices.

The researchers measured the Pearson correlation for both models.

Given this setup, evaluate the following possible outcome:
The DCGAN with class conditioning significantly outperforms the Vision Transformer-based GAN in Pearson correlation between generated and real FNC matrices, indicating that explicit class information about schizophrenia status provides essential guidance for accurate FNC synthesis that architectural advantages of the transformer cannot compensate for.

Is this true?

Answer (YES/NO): YES